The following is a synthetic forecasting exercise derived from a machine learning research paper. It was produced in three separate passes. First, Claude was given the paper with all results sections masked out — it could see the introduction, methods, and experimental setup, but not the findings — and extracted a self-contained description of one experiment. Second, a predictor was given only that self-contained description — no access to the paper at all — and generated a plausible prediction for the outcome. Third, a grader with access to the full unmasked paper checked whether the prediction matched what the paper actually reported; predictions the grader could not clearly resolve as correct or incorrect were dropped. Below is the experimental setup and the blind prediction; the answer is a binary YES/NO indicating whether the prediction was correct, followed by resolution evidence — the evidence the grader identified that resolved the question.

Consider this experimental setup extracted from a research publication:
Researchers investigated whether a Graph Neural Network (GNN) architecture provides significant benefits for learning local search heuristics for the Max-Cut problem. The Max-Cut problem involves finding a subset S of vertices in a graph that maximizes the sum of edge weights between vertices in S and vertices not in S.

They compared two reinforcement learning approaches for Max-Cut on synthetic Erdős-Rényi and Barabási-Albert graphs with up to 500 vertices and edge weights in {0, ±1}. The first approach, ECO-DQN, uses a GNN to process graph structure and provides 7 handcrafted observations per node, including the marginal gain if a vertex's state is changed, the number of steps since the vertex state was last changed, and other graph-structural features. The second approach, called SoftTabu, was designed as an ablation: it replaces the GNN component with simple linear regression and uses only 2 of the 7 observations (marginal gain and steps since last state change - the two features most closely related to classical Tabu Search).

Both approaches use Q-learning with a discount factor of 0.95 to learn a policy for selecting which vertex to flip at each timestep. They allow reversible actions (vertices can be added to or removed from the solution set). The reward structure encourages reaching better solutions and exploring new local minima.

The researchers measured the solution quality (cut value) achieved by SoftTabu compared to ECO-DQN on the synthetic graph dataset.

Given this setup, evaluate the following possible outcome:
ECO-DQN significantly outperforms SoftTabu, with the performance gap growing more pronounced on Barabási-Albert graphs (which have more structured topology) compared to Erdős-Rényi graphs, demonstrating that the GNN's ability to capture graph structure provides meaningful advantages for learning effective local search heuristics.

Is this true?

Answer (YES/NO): NO